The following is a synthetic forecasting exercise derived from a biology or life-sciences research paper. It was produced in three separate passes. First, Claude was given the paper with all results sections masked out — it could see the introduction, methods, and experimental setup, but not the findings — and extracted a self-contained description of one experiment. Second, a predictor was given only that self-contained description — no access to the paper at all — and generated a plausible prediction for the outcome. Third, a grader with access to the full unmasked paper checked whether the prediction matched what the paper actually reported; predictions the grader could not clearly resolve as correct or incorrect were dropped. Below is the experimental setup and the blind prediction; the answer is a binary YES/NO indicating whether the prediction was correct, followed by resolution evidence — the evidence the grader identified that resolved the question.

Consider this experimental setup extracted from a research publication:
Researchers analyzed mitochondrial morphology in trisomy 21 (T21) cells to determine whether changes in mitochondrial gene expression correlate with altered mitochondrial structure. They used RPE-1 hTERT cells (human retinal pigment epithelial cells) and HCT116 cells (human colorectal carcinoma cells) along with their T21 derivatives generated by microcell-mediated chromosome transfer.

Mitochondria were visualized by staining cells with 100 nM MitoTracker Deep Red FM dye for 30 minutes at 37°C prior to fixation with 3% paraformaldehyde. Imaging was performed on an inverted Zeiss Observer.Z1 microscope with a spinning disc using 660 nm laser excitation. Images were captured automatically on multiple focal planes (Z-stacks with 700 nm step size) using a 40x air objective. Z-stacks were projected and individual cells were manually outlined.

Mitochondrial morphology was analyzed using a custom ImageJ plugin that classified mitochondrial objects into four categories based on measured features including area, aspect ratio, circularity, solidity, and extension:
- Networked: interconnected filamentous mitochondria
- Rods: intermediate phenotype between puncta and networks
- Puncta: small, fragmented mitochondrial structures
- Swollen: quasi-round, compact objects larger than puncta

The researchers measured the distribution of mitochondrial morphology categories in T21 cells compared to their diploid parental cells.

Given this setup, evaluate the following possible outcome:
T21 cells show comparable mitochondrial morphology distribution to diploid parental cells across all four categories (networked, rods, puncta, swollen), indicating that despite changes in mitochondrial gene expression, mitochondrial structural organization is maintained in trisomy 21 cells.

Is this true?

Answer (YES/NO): NO